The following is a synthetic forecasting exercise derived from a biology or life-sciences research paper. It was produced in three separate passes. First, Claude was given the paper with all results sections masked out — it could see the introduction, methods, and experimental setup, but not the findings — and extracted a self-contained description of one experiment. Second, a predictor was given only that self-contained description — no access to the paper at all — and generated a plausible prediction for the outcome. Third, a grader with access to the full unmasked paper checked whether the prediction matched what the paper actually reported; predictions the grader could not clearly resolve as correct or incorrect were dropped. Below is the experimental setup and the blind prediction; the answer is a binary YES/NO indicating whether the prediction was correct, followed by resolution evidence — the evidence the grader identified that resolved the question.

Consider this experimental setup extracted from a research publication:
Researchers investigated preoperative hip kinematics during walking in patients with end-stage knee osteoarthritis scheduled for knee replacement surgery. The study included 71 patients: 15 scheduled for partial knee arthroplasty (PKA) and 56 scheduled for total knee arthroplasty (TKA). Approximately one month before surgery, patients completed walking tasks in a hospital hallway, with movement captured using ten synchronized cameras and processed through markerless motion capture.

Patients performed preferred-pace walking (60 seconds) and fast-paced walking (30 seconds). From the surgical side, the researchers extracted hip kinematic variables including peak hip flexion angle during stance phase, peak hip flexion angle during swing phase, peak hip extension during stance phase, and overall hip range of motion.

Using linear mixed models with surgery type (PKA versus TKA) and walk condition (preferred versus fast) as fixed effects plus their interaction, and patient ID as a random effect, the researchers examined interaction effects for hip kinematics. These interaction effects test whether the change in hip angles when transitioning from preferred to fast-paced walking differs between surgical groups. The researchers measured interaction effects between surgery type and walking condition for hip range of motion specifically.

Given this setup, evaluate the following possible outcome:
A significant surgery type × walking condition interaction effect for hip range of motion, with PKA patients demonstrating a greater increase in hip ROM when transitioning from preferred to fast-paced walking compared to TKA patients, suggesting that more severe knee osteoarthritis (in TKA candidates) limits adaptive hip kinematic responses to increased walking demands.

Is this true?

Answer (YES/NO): YES